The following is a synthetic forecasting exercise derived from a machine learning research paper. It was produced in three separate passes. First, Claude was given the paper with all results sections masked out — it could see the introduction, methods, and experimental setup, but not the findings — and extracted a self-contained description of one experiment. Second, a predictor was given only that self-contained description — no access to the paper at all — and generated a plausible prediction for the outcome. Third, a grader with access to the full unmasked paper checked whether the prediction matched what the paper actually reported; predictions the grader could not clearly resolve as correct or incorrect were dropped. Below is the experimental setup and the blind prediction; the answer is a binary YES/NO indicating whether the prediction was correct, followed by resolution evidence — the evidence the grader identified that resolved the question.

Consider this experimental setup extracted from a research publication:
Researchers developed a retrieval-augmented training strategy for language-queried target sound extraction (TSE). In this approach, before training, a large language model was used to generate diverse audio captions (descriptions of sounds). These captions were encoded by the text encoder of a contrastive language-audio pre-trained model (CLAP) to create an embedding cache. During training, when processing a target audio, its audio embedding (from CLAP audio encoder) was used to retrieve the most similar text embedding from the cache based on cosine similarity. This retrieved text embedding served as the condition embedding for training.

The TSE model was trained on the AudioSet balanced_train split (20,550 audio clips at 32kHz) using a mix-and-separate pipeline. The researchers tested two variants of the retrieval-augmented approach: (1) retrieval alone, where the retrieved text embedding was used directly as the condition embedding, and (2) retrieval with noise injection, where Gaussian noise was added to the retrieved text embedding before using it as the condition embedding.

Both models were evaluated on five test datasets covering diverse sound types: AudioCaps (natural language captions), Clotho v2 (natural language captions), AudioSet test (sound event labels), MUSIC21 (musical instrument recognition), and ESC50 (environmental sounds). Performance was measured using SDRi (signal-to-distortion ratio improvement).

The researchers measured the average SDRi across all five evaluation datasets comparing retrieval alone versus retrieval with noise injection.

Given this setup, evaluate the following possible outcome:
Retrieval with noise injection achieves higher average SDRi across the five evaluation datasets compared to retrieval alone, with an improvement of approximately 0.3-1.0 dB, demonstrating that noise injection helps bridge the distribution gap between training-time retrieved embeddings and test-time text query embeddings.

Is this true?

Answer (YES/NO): NO